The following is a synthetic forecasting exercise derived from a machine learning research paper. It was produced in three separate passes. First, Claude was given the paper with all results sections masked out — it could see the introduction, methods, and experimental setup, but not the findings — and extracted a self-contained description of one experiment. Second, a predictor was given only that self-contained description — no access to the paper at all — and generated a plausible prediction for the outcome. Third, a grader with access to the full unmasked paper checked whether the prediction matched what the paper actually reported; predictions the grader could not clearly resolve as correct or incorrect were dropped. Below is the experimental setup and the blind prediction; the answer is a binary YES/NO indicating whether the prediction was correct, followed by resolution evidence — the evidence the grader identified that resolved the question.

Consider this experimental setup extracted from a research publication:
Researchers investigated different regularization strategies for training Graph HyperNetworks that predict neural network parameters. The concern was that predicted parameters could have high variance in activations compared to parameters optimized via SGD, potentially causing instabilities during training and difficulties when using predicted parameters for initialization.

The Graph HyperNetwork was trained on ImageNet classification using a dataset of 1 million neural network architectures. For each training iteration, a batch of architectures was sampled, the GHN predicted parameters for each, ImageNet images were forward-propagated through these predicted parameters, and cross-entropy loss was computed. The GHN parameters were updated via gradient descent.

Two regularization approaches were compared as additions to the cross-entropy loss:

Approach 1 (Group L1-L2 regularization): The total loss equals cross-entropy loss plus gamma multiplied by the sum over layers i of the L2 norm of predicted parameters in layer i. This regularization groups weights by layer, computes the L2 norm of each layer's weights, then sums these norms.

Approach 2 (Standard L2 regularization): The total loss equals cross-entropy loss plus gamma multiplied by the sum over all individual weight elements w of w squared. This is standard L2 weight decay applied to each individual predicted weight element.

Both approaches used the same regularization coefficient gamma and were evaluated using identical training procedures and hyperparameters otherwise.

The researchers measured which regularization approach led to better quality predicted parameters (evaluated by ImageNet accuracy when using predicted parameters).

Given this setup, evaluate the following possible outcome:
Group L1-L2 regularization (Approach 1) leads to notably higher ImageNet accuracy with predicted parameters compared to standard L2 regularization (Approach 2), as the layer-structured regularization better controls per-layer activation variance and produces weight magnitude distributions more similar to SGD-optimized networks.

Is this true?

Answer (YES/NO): NO